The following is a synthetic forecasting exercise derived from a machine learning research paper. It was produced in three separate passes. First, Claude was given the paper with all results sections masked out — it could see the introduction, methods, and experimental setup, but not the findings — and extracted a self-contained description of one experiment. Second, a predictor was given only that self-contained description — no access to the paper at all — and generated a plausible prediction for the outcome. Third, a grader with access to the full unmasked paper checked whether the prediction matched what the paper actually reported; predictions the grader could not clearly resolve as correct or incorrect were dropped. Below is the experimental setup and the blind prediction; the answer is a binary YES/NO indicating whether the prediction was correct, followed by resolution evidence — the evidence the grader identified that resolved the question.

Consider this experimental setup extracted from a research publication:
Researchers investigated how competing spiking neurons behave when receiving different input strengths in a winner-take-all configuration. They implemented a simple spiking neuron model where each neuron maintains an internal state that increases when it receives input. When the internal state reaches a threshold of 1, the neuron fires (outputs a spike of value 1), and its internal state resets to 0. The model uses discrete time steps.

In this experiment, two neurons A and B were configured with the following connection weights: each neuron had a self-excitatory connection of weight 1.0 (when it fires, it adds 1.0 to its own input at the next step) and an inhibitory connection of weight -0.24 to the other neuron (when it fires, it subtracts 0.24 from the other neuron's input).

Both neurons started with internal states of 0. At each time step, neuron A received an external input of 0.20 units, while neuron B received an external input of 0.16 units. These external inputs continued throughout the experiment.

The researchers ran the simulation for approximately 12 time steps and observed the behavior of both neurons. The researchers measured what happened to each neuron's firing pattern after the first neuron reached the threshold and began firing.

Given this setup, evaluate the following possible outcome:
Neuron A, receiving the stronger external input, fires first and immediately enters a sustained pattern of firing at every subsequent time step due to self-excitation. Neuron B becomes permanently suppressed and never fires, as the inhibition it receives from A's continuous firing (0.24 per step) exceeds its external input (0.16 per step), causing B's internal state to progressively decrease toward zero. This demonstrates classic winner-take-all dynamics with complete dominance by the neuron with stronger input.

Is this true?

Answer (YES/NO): YES